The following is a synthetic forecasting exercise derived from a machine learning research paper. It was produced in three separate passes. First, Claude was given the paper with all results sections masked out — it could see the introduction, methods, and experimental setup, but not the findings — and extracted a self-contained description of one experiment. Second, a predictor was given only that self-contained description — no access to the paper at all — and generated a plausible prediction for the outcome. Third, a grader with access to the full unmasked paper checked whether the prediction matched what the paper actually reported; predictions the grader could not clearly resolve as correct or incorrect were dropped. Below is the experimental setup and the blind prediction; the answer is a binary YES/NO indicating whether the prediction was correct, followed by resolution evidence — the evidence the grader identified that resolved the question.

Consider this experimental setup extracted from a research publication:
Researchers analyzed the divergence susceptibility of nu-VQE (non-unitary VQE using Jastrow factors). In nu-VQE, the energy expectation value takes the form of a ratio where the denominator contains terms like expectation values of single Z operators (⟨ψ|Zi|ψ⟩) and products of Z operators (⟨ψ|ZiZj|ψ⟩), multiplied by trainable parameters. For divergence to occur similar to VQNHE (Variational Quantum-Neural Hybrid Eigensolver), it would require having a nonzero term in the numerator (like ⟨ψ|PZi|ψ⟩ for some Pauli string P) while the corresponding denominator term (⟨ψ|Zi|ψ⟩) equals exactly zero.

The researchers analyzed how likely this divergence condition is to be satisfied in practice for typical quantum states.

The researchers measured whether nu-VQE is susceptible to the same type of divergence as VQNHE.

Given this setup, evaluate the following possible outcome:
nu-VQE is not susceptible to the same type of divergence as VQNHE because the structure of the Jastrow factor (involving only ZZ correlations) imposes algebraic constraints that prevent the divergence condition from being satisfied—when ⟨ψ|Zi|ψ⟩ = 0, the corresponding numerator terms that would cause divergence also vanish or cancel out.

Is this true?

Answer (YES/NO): NO